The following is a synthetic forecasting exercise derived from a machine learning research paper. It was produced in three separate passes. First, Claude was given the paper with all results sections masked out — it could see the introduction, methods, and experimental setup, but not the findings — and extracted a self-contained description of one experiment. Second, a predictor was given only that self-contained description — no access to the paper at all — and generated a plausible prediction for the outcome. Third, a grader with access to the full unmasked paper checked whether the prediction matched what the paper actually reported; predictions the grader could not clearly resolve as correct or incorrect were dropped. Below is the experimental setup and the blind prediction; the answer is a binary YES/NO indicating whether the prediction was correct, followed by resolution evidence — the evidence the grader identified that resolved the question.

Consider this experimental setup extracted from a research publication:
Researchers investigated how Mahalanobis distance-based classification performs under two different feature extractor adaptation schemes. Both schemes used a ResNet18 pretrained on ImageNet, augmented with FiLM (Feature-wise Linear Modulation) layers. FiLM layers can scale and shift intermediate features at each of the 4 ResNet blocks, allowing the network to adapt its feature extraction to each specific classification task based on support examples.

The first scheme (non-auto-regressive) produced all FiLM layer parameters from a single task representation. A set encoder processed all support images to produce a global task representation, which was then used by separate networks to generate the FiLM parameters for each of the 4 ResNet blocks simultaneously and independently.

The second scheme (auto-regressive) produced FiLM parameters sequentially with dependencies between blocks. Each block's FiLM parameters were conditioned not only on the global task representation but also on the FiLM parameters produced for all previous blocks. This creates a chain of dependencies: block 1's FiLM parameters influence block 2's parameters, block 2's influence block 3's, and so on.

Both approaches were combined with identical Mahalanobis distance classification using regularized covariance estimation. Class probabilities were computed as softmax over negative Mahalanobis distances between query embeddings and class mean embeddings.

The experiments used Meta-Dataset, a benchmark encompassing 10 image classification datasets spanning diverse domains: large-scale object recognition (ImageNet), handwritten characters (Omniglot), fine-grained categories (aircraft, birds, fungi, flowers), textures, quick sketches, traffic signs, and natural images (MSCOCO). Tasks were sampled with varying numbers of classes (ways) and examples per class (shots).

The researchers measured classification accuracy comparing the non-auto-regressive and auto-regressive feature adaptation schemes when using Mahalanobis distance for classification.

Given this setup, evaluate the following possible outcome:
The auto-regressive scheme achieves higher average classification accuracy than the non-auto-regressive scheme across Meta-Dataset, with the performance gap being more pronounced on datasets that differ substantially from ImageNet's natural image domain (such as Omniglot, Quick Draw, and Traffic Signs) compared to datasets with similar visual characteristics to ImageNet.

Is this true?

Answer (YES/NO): NO